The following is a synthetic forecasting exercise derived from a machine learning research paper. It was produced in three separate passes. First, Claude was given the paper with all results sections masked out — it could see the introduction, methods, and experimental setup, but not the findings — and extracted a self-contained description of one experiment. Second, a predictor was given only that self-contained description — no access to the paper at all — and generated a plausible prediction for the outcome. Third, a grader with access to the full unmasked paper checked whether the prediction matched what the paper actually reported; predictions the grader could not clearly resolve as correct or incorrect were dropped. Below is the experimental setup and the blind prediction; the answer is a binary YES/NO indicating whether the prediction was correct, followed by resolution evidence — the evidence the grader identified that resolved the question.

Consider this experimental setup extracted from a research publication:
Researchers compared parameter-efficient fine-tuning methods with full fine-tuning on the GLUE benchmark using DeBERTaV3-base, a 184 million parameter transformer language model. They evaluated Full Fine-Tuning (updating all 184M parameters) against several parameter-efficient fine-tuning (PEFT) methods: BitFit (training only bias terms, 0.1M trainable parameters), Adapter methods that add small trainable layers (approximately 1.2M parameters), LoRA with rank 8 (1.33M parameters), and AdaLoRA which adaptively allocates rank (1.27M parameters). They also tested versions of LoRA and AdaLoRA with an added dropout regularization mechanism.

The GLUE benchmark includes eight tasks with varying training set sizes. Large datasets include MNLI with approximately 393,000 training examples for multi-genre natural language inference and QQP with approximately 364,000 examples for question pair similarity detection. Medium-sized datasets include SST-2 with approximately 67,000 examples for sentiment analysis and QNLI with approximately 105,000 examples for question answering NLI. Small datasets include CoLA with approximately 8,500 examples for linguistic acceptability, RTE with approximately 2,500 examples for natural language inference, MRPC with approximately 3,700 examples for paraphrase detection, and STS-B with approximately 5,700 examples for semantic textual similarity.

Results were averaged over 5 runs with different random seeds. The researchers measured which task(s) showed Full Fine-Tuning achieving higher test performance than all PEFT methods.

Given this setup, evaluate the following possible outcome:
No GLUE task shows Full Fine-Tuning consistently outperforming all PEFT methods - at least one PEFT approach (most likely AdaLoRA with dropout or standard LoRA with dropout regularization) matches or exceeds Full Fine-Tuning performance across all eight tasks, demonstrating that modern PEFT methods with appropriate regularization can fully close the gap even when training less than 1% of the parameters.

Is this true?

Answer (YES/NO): NO